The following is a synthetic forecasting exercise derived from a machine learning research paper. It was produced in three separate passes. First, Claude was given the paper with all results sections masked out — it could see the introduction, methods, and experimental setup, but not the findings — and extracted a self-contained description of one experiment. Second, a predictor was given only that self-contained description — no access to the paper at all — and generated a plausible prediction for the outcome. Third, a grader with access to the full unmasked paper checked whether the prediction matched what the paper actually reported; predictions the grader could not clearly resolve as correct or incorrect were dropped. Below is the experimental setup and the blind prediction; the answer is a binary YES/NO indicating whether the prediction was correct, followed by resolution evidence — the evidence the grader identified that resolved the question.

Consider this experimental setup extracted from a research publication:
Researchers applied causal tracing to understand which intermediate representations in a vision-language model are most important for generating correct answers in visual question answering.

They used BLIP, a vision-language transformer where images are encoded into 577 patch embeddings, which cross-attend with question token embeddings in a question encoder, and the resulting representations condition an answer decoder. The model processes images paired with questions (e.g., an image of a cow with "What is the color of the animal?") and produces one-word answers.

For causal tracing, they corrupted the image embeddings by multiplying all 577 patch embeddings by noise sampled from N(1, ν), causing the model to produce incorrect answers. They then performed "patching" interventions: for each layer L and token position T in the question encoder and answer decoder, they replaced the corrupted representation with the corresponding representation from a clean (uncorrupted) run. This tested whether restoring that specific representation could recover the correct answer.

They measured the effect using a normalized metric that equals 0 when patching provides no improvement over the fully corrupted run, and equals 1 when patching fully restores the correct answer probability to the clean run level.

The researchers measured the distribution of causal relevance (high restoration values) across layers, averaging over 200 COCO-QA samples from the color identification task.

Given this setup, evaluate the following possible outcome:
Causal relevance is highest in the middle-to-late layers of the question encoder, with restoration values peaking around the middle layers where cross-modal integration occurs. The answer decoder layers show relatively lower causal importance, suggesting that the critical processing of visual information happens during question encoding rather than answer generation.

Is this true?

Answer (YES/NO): NO